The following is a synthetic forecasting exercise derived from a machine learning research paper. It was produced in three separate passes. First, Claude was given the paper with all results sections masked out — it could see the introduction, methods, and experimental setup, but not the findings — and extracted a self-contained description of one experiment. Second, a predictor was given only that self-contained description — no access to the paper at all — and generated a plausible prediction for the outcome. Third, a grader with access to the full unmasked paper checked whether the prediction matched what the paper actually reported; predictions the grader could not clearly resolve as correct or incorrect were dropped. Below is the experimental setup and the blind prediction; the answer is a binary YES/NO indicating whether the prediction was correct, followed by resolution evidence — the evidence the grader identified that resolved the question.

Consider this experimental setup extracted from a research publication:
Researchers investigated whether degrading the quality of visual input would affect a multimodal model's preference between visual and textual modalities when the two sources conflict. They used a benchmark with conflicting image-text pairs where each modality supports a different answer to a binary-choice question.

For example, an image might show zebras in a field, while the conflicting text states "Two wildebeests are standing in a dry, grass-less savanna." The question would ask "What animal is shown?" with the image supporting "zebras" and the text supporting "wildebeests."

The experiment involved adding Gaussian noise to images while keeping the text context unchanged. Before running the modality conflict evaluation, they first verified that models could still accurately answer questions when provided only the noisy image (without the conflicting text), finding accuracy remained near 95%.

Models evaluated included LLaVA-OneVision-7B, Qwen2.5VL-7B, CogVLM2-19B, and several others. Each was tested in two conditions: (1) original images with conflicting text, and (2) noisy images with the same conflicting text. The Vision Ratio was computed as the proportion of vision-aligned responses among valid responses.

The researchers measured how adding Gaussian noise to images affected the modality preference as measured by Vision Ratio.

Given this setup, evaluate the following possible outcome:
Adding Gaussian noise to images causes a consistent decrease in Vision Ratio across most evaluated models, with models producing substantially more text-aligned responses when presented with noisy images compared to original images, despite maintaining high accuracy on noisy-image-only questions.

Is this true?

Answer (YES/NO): YES